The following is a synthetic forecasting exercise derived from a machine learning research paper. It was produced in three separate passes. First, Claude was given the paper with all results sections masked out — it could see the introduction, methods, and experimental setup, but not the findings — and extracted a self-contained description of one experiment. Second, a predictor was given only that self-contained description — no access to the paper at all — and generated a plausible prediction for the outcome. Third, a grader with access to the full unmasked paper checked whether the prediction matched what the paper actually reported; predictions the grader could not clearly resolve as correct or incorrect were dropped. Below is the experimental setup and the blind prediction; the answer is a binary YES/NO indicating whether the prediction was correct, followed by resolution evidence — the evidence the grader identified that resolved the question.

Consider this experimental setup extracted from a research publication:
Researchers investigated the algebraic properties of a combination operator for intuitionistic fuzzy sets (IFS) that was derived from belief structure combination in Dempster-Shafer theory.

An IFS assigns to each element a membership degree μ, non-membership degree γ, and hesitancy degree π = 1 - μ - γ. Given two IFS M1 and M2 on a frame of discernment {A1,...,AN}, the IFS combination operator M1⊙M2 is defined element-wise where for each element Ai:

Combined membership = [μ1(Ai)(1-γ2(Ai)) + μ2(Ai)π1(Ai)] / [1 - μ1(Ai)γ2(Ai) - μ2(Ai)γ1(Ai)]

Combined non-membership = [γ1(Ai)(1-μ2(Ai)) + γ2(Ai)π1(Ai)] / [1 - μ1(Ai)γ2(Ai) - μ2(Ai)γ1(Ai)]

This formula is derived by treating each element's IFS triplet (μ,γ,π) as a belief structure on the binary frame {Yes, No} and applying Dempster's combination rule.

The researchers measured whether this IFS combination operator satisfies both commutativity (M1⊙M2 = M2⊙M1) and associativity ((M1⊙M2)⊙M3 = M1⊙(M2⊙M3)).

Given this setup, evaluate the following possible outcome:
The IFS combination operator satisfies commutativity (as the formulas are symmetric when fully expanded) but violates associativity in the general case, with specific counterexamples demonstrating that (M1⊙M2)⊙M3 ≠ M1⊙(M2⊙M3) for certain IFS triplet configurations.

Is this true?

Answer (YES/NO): NO